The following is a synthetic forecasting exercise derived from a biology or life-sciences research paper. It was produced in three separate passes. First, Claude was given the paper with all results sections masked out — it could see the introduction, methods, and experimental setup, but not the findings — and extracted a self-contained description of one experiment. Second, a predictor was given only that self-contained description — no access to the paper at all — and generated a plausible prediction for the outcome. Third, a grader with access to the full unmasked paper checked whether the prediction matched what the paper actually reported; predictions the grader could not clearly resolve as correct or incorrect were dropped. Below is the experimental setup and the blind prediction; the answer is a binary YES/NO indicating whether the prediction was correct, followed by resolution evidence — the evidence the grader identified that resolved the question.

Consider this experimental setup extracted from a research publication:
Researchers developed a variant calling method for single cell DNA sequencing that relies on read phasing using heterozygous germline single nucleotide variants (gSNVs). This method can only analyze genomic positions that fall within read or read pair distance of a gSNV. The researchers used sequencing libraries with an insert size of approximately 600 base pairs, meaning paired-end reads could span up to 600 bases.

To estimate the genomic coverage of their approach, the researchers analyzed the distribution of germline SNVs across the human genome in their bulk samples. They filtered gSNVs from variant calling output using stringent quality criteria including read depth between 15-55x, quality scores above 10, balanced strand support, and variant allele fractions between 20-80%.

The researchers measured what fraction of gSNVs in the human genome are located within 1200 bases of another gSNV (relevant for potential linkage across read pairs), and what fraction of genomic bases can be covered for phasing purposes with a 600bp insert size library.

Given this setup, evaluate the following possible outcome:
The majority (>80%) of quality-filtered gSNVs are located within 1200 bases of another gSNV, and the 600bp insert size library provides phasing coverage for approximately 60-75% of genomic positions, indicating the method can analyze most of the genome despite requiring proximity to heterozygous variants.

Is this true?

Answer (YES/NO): NO